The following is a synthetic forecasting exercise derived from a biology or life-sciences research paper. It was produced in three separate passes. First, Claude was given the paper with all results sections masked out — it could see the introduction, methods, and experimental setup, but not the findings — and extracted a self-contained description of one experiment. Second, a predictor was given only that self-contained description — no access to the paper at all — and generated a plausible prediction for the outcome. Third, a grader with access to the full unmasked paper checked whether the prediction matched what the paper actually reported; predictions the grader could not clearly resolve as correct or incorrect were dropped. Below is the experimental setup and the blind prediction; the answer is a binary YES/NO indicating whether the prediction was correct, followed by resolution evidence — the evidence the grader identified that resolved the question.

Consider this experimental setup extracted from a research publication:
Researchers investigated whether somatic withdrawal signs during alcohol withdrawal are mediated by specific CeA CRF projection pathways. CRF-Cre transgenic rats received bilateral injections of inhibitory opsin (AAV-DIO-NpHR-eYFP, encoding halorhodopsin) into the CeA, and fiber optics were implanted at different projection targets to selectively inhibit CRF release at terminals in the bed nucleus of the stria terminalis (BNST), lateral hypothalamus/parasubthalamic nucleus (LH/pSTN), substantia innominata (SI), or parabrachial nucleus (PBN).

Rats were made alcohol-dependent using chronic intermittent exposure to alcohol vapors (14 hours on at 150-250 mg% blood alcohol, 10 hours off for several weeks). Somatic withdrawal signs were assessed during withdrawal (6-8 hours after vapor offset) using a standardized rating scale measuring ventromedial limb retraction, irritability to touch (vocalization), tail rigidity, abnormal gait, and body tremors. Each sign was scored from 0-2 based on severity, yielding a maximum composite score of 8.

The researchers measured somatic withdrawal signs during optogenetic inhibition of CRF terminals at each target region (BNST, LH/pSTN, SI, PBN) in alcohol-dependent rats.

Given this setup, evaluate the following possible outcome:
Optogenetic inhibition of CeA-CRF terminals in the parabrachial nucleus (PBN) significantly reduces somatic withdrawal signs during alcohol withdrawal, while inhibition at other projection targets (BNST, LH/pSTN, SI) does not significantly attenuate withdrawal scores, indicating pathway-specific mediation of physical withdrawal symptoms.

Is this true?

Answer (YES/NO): NO